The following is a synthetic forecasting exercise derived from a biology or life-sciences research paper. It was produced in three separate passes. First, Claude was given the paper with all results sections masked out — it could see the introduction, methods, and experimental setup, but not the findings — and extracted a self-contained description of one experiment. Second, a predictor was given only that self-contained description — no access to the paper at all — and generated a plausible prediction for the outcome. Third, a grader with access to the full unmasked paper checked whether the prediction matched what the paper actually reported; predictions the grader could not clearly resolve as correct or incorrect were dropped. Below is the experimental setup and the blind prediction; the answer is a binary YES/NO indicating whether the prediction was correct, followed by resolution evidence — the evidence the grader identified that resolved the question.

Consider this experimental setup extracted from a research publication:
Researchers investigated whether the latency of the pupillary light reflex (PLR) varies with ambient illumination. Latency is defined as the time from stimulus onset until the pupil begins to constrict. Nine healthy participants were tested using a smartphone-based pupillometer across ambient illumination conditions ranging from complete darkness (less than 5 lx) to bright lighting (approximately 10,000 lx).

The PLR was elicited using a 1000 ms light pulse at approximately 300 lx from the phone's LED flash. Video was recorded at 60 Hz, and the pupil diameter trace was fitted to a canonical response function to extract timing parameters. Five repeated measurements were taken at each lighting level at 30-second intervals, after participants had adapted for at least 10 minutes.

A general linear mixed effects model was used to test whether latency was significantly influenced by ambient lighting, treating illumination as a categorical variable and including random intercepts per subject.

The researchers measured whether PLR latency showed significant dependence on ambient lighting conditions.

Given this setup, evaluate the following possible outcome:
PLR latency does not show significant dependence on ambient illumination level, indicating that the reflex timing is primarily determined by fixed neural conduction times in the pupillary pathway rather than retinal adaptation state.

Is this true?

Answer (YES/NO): NO